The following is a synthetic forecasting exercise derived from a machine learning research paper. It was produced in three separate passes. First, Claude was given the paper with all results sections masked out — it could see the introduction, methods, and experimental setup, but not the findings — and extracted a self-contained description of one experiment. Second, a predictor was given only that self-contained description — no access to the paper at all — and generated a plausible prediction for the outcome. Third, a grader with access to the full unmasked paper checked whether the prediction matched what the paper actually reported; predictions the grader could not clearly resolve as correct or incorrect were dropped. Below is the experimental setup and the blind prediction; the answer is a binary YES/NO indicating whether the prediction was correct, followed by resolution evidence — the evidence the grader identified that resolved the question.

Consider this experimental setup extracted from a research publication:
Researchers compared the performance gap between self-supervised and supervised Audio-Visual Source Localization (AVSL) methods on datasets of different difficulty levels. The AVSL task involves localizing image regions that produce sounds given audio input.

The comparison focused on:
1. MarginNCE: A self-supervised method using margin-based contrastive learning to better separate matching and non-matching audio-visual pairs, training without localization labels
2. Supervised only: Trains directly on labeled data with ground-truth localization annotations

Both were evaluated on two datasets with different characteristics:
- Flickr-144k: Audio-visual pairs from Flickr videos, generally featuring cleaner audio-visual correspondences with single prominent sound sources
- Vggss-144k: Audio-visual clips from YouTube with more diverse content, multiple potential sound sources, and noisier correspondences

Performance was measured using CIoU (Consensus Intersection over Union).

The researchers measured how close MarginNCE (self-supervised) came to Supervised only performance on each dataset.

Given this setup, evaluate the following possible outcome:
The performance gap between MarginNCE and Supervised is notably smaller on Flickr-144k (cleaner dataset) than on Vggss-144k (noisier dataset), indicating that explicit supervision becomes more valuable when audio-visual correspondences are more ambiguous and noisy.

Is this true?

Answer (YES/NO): YES